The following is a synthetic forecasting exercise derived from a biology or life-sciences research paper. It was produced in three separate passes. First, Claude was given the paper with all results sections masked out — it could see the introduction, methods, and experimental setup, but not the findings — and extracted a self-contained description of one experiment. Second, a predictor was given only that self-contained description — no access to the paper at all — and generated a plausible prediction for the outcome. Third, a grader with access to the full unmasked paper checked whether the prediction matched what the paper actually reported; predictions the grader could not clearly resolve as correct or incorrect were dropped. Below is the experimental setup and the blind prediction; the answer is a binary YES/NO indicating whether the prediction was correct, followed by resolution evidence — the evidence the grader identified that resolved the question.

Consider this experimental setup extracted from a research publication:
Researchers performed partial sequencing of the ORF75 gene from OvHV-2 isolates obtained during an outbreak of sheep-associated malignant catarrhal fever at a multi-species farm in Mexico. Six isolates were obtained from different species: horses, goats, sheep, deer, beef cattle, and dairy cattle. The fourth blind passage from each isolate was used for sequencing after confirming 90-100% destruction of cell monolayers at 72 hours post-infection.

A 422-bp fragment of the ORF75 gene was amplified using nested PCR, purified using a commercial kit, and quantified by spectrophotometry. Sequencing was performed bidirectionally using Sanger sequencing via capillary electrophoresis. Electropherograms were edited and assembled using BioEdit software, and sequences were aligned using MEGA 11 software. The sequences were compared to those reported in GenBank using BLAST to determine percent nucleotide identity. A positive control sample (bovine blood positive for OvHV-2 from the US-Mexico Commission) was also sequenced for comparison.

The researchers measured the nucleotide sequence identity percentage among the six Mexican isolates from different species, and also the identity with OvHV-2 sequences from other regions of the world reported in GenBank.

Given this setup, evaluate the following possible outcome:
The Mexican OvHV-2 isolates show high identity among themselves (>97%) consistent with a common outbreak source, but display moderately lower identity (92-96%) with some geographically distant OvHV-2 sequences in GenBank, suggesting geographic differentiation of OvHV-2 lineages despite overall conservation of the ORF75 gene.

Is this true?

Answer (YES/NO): NO